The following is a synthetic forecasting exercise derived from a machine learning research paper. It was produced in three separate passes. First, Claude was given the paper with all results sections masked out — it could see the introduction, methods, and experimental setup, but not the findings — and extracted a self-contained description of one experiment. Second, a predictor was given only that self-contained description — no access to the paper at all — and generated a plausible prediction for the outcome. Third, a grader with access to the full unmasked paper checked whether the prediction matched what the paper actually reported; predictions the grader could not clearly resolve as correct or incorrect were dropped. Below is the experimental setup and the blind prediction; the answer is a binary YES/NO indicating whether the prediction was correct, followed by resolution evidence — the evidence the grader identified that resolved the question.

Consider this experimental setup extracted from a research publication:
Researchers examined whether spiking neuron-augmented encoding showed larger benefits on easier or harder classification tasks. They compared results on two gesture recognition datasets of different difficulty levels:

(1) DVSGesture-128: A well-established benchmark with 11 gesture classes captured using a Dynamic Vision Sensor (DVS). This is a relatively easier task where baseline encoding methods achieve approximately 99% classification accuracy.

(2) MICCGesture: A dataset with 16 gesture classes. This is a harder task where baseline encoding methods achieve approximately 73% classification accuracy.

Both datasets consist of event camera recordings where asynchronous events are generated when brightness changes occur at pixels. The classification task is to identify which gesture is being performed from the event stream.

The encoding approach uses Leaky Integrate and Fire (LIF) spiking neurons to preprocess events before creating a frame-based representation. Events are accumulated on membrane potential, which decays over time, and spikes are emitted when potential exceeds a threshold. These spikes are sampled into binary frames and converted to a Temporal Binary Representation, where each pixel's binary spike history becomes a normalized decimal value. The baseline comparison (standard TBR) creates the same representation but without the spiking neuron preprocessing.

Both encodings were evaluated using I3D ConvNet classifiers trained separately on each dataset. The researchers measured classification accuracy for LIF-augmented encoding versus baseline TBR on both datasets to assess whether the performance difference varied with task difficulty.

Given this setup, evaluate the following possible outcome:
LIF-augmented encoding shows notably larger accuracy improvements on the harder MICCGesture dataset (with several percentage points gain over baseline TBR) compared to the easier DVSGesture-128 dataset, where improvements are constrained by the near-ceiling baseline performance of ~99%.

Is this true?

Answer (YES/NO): NO